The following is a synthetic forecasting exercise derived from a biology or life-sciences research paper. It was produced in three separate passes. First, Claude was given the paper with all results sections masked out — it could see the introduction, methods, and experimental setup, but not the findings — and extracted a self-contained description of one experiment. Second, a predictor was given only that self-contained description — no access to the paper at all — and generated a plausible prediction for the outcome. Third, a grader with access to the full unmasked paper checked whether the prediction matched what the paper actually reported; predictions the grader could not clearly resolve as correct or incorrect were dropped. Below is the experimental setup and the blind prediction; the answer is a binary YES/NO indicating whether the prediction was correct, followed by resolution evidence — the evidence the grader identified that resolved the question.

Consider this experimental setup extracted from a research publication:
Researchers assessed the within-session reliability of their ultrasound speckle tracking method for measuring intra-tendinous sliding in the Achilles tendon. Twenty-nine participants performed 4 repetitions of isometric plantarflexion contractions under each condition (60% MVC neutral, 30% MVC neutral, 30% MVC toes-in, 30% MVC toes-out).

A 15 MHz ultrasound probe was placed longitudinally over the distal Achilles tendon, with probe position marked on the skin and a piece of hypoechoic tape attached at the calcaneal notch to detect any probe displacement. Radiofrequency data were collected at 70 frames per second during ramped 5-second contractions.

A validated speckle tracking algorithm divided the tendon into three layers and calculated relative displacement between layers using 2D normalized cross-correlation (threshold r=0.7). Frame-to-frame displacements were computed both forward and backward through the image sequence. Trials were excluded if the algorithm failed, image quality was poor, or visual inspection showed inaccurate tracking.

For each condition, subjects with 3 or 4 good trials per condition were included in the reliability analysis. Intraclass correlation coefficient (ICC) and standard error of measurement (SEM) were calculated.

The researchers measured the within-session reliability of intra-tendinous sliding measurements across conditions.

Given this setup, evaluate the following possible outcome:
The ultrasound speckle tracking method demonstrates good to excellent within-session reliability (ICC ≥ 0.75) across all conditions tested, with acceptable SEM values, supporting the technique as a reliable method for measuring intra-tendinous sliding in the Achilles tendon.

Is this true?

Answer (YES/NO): YES